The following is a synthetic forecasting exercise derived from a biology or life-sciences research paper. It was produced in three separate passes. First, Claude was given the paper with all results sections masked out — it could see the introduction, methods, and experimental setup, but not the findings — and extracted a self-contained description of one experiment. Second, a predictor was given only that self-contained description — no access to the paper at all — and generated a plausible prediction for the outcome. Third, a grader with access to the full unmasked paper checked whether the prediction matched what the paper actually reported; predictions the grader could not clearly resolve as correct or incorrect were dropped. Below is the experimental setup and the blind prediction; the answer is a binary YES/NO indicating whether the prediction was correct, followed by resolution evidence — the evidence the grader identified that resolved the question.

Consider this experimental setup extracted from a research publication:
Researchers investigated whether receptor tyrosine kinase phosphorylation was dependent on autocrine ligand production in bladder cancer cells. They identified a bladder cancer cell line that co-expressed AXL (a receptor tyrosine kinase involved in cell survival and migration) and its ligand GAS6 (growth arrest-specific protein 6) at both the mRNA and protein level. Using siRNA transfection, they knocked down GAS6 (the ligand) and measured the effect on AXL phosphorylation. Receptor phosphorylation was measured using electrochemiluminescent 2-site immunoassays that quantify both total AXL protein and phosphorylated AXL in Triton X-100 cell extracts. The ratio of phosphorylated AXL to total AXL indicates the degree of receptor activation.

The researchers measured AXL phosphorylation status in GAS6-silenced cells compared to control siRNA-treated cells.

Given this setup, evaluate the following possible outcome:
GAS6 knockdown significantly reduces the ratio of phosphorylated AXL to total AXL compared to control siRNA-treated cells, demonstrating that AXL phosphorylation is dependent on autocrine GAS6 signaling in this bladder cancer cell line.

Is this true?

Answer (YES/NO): YES